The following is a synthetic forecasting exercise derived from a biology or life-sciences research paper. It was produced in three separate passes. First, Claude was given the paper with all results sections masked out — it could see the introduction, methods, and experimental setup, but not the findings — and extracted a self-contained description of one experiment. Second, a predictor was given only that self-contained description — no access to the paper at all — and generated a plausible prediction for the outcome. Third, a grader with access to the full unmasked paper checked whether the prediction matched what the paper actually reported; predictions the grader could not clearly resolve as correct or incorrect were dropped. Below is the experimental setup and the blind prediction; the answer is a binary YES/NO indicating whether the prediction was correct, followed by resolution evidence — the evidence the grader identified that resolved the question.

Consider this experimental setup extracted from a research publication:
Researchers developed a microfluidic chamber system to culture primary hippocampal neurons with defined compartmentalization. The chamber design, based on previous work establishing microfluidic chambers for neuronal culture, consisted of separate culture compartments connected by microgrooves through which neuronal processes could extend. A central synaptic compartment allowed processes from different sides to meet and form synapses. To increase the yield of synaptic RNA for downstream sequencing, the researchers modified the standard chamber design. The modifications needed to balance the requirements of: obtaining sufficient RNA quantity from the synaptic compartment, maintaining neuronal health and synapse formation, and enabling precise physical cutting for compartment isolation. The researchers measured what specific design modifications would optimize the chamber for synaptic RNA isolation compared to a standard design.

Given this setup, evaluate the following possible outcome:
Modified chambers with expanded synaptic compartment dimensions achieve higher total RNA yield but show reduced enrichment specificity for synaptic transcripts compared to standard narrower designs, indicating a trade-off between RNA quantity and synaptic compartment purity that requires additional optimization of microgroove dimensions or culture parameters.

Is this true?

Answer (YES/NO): NO